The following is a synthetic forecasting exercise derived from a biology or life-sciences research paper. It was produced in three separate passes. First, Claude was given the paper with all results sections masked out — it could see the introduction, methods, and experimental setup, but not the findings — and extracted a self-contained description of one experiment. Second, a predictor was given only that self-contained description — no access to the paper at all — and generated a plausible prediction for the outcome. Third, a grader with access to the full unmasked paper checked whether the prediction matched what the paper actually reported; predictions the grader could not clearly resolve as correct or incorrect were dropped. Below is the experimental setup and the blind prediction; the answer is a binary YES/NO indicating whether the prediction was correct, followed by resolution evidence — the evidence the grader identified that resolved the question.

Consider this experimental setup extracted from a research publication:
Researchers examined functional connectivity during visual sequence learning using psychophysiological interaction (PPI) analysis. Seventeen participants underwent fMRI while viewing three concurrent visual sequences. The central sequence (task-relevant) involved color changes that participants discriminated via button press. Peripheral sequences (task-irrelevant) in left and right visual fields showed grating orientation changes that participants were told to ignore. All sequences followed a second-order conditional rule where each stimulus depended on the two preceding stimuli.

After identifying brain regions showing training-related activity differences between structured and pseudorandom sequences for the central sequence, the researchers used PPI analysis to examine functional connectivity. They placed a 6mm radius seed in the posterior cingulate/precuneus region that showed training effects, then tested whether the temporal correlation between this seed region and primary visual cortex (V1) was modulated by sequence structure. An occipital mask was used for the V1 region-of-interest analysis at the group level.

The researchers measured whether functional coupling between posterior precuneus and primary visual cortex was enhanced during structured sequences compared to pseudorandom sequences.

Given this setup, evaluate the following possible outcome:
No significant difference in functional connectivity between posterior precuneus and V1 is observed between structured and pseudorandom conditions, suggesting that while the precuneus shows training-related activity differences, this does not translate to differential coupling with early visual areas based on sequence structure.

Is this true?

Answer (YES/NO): NO